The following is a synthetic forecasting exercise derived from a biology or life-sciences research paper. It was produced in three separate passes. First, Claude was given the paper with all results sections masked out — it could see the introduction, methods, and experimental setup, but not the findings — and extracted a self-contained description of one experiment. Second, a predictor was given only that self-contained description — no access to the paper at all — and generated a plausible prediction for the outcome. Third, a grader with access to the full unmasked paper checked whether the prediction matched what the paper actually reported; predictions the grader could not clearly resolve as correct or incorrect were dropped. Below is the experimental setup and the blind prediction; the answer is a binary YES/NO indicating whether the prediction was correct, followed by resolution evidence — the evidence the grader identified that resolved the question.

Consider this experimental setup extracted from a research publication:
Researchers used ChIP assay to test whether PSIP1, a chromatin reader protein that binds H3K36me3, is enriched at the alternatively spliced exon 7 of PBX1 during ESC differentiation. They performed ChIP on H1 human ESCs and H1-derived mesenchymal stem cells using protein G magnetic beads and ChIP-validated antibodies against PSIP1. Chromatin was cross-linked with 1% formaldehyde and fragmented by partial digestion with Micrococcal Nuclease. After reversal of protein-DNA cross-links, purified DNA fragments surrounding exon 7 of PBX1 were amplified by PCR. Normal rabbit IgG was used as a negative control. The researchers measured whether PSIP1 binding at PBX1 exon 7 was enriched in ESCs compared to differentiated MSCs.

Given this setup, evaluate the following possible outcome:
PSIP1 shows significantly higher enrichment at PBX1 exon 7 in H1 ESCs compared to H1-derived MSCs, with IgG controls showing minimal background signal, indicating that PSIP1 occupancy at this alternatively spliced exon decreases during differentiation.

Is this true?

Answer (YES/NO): YES